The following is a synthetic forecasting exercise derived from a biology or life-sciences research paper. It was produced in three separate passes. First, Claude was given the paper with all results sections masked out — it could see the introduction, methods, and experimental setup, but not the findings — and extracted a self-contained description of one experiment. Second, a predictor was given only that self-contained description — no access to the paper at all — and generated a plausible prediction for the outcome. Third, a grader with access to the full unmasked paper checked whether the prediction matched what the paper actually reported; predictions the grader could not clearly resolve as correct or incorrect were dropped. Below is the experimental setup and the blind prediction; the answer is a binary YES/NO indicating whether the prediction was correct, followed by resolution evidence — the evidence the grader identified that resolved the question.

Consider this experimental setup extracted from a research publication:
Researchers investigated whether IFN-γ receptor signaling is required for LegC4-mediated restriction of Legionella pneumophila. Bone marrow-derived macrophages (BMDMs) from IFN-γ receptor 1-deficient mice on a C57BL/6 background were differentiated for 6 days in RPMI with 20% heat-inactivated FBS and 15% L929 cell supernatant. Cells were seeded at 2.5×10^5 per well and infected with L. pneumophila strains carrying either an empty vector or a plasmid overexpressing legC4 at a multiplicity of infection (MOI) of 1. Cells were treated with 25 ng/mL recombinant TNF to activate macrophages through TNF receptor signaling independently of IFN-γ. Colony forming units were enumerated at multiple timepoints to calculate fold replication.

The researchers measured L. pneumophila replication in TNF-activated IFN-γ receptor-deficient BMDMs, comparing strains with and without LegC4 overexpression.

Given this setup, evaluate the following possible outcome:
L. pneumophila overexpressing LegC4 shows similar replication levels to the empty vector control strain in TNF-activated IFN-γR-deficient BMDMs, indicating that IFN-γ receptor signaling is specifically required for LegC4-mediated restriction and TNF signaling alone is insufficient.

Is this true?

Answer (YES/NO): NO